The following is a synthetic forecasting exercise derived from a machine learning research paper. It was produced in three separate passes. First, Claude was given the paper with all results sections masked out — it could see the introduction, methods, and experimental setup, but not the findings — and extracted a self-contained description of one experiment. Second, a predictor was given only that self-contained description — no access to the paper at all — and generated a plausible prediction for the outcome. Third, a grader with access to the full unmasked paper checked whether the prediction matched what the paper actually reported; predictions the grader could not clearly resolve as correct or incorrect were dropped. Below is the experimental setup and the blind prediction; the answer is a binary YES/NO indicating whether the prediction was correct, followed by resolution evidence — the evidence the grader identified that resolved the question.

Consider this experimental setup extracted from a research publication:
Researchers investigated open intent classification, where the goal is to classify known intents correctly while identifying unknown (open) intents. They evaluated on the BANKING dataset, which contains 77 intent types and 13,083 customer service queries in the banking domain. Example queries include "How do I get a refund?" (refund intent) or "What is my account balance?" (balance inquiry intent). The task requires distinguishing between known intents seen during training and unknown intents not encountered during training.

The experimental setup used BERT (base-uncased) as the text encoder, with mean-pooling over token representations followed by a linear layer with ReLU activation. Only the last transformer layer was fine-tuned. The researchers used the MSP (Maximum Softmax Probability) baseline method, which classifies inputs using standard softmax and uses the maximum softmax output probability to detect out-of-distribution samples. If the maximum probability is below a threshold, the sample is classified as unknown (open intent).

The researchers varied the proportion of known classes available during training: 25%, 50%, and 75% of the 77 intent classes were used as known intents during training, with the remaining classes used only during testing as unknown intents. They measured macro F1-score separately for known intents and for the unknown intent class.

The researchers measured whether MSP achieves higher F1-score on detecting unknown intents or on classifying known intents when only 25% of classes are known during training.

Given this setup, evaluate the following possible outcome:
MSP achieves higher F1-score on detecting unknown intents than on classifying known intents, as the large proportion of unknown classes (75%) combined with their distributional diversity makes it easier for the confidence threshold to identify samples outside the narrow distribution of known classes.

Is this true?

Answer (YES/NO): NO